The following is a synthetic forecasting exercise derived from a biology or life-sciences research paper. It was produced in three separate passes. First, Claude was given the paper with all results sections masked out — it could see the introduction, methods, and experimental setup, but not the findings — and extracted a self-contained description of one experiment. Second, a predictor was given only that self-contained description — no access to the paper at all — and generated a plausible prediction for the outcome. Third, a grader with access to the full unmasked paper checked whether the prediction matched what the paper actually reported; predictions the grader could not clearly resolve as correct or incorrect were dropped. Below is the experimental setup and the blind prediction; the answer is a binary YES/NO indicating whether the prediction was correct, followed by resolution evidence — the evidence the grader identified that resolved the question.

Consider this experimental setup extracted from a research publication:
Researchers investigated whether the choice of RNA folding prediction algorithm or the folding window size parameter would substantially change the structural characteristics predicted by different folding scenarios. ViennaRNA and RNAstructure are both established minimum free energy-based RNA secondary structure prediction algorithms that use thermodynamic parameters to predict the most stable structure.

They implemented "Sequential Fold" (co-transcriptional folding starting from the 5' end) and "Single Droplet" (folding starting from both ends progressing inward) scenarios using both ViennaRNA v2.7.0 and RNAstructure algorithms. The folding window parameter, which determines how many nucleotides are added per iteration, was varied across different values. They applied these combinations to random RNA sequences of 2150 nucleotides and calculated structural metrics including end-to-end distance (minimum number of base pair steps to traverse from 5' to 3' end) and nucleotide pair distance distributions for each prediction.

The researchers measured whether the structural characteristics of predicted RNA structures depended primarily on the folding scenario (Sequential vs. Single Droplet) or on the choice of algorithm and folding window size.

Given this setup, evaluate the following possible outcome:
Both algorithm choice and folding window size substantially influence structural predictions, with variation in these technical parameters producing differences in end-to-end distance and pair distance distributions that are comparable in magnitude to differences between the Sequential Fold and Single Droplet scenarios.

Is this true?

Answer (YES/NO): NO